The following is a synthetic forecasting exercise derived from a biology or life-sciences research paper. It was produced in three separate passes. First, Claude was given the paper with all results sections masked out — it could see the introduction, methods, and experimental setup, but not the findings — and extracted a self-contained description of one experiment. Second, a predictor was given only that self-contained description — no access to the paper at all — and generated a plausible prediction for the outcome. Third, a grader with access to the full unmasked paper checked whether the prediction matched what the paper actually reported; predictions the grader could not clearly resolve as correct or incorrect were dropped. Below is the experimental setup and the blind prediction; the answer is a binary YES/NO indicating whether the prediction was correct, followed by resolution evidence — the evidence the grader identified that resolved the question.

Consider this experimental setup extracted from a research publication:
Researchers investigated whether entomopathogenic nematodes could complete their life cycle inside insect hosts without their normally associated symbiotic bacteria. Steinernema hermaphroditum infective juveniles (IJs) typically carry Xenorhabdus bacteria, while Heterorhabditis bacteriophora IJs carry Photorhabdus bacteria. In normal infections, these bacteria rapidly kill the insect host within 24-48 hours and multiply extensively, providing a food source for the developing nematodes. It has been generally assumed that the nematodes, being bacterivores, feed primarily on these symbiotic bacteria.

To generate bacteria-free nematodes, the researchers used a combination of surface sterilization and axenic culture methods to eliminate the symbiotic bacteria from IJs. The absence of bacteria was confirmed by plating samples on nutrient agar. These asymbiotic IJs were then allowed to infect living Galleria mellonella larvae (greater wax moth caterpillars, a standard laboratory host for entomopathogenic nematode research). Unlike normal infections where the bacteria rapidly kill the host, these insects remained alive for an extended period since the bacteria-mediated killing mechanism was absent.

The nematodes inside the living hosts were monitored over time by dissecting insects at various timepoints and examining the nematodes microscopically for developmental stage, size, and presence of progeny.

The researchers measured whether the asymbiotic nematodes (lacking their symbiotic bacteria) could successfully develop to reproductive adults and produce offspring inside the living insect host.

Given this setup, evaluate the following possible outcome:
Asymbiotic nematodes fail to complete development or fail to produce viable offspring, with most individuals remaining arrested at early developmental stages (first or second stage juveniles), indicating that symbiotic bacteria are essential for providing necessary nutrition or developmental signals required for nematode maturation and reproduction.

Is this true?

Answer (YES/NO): NO